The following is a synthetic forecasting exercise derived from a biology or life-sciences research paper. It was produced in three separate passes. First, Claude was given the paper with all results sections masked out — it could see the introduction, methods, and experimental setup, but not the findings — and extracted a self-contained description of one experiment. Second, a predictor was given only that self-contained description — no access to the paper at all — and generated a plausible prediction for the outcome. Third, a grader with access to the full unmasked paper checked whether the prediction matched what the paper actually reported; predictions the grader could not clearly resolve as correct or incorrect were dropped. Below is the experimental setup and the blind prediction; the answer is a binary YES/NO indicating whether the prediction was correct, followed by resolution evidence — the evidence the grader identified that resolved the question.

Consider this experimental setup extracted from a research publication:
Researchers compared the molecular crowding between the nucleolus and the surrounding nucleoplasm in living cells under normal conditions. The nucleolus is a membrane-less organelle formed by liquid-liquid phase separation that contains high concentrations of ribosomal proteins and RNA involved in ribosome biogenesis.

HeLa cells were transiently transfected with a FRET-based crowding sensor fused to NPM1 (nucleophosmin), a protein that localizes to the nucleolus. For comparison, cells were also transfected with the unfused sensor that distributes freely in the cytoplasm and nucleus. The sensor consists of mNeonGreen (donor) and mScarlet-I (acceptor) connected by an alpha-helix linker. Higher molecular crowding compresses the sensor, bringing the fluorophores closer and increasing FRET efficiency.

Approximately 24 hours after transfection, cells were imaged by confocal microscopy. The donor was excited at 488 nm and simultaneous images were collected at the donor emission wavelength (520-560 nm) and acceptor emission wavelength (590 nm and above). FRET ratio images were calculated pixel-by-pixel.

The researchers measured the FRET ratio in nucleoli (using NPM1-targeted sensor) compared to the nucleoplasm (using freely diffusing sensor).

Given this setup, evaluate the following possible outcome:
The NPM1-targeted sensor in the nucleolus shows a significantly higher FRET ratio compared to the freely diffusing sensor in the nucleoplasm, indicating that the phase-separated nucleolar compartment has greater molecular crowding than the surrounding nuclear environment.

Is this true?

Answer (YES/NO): YES